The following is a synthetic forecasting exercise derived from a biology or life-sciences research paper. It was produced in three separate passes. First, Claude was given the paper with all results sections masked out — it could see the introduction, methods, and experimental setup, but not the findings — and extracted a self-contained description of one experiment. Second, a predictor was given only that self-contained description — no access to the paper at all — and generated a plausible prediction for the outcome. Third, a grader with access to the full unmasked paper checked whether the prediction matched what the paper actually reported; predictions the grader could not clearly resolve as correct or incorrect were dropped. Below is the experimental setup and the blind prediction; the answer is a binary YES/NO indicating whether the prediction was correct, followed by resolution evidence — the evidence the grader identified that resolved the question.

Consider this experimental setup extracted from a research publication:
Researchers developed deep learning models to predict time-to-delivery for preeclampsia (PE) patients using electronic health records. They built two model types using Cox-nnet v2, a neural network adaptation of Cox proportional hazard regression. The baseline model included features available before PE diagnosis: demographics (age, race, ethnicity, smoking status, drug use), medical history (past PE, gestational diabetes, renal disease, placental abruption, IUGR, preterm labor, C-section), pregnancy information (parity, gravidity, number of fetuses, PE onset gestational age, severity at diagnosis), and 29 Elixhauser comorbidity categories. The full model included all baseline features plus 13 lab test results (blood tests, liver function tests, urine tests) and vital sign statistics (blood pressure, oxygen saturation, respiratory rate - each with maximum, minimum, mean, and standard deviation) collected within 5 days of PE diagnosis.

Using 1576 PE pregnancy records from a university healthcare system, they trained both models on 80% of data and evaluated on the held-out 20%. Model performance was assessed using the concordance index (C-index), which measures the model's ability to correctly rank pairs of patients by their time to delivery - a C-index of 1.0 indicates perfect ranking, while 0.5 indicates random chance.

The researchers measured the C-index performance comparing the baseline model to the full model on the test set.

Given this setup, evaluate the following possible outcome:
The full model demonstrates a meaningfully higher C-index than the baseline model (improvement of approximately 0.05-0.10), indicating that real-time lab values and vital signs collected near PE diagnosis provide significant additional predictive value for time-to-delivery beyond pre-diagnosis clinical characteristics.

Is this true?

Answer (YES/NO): NO